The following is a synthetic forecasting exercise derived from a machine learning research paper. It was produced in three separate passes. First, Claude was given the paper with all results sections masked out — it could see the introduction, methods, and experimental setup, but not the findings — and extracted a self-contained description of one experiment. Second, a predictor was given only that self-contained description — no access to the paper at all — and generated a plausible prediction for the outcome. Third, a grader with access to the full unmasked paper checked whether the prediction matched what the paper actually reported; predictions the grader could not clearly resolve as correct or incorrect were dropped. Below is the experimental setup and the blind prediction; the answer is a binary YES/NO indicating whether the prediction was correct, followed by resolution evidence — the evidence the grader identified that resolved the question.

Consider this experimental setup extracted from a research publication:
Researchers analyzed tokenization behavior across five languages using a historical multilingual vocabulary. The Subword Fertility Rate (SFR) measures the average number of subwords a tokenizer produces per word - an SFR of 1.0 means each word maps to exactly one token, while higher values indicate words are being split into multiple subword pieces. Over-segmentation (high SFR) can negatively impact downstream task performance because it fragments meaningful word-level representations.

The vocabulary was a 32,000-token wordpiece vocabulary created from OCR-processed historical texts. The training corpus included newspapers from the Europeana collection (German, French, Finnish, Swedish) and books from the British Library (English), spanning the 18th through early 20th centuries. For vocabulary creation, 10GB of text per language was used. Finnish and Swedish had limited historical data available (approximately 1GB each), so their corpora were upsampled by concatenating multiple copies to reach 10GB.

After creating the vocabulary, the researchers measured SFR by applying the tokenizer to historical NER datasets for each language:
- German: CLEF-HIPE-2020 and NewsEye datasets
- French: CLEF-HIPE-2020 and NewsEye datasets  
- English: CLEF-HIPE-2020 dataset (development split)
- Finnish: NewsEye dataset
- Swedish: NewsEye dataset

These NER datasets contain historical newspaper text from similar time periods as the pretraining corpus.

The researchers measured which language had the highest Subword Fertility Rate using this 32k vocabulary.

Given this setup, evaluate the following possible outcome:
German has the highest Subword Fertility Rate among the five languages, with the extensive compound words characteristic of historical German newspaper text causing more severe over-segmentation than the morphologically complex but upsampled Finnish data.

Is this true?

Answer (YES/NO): NO